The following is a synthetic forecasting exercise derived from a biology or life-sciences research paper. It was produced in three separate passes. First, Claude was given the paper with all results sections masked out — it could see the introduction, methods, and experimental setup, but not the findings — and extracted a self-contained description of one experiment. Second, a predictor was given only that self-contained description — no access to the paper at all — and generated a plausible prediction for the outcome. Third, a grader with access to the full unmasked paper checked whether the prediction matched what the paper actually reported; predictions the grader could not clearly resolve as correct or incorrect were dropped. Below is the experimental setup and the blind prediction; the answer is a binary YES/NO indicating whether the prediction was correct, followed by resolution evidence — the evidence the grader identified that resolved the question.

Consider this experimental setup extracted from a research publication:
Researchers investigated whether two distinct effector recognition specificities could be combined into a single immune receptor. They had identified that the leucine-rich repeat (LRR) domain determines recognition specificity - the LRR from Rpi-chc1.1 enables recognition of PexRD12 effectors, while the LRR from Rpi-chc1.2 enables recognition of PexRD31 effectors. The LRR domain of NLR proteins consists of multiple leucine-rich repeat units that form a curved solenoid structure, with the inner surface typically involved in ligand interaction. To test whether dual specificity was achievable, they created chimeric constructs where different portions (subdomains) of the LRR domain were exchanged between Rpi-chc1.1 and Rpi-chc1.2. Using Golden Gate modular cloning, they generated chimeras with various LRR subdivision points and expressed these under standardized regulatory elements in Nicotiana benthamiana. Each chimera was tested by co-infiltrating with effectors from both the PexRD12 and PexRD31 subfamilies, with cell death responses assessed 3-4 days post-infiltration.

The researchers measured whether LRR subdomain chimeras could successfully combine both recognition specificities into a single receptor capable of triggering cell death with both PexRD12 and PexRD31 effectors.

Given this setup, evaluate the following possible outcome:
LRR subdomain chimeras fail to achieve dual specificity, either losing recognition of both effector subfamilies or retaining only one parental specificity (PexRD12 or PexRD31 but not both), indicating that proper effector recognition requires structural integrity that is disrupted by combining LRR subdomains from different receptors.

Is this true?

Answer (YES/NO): YES